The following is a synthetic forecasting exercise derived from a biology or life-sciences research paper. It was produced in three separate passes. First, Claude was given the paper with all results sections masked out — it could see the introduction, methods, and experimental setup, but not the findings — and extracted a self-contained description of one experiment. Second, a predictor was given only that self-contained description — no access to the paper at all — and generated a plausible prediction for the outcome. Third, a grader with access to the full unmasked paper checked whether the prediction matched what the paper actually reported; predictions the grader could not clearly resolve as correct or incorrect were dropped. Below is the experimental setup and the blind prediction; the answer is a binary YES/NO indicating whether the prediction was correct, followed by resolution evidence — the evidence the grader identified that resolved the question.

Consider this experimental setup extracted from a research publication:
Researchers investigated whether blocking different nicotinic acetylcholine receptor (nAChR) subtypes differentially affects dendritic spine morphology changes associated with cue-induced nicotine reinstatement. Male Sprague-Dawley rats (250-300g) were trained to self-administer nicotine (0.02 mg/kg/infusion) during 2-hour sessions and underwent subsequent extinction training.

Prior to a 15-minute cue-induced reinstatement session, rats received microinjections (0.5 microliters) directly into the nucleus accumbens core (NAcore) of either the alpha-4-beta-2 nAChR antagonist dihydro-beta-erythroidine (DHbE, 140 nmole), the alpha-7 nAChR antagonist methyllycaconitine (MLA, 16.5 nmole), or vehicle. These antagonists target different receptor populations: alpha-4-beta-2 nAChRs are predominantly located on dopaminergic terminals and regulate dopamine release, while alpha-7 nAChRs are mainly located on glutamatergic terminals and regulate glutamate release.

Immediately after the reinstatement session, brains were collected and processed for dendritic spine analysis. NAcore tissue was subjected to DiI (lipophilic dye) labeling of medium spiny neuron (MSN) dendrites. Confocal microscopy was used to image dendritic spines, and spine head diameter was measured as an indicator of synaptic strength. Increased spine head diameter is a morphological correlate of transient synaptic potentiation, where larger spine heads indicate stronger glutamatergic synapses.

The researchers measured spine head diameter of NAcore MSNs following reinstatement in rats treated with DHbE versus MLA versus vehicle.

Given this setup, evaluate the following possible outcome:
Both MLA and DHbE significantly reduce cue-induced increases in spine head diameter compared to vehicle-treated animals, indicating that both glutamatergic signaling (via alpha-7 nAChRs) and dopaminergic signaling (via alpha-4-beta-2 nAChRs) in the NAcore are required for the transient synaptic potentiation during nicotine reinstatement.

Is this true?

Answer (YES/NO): NO